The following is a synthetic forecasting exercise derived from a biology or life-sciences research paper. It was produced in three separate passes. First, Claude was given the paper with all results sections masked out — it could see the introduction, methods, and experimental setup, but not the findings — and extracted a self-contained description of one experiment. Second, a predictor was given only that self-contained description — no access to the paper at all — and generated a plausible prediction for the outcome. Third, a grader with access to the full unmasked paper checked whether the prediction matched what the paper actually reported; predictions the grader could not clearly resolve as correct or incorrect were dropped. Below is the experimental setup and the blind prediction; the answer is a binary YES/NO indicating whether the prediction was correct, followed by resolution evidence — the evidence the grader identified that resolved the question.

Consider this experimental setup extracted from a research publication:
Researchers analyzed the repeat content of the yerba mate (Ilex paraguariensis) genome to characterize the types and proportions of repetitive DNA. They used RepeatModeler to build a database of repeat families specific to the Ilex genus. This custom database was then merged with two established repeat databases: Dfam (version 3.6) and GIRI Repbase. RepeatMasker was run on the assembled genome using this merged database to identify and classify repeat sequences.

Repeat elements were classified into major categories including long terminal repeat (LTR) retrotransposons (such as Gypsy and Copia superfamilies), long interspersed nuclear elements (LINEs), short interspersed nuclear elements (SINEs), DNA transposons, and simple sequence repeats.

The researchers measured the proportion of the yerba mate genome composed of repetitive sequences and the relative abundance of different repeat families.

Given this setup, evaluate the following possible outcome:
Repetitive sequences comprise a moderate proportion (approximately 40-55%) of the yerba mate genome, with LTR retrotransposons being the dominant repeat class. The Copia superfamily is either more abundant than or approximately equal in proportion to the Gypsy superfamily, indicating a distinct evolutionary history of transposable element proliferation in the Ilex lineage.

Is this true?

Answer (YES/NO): NO